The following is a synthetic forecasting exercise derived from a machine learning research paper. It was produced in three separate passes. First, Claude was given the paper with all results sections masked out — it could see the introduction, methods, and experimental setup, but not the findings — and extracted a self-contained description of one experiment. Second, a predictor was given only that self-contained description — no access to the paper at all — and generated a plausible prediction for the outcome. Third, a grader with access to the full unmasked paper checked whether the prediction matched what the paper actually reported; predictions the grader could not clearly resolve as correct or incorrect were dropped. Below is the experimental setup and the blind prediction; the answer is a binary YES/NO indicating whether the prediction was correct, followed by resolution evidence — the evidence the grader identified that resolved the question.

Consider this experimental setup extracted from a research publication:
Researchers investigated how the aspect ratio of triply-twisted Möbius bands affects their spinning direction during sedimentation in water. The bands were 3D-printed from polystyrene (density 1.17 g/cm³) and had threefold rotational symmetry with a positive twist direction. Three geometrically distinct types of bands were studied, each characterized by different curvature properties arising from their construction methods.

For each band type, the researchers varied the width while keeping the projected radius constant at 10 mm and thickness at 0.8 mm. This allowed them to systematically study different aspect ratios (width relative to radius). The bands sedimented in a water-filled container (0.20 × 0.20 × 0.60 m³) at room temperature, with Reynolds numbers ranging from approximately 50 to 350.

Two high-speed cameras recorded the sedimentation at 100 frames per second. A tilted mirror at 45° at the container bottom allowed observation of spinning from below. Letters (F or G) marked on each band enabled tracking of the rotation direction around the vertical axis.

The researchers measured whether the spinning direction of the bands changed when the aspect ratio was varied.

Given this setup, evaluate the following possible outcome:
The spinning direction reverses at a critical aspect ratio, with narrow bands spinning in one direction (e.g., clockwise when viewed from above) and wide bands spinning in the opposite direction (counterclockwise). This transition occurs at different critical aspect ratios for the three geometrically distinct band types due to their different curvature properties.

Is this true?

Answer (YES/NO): NO